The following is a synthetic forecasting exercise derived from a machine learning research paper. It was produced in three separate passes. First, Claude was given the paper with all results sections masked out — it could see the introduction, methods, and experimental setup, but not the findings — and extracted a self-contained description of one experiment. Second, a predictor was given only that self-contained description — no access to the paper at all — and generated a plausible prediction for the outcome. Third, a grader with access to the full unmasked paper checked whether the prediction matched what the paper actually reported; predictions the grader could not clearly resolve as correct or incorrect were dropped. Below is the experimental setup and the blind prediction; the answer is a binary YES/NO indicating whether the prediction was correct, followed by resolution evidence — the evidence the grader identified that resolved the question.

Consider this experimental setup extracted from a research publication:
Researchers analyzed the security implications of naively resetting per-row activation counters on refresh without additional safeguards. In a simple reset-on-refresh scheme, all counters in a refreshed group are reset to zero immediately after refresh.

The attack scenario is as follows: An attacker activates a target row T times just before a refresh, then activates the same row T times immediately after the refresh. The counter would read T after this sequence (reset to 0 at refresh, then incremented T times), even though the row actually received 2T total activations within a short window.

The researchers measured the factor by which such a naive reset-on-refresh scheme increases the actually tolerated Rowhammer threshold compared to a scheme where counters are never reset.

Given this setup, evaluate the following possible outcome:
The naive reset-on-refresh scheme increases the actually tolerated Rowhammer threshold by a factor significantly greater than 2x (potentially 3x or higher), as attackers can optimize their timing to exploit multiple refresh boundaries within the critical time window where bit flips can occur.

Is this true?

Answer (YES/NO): NO